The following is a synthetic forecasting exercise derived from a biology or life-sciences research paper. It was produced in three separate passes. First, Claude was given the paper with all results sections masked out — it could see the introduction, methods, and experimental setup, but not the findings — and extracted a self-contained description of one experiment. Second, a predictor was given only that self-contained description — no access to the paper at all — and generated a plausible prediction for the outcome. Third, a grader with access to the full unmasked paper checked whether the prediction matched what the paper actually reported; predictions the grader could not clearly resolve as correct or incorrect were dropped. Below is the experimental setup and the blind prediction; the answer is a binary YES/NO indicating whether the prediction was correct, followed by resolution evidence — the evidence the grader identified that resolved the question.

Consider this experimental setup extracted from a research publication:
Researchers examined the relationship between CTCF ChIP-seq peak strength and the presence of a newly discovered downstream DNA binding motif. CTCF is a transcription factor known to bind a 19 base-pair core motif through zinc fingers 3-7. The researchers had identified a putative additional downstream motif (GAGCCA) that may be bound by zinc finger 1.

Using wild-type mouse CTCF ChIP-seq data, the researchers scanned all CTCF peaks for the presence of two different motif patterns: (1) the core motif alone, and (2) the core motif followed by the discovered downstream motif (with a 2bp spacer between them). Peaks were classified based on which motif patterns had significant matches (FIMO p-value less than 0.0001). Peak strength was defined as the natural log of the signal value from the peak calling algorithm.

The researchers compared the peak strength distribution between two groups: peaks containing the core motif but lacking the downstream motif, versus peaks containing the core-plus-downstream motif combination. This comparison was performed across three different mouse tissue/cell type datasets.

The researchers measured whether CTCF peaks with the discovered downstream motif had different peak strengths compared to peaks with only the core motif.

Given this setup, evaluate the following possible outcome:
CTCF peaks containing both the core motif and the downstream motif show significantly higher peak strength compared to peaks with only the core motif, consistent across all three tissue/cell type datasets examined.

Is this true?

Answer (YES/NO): YES